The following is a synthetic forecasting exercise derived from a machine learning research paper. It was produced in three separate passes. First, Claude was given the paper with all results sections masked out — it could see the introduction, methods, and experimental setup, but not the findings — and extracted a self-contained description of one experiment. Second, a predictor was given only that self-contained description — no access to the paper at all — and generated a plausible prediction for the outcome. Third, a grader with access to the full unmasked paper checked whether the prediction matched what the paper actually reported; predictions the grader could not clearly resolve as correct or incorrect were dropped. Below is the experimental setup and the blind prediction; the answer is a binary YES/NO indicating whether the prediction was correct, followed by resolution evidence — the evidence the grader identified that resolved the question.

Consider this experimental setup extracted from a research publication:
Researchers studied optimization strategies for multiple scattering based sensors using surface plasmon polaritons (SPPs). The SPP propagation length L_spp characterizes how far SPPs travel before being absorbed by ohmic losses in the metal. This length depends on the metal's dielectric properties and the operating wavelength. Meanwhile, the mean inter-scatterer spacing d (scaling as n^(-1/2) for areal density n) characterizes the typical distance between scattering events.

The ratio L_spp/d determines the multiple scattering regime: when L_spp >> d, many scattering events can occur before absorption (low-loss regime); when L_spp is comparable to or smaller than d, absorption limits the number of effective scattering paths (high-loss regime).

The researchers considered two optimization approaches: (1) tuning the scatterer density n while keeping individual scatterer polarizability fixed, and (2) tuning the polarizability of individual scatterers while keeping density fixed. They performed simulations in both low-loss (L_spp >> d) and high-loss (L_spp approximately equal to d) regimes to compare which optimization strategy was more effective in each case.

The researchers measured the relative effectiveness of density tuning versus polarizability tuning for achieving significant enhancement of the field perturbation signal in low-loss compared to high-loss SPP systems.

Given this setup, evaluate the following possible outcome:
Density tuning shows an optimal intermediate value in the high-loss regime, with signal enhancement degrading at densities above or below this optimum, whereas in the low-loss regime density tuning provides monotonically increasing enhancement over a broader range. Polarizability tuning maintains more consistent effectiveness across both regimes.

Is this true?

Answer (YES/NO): NO